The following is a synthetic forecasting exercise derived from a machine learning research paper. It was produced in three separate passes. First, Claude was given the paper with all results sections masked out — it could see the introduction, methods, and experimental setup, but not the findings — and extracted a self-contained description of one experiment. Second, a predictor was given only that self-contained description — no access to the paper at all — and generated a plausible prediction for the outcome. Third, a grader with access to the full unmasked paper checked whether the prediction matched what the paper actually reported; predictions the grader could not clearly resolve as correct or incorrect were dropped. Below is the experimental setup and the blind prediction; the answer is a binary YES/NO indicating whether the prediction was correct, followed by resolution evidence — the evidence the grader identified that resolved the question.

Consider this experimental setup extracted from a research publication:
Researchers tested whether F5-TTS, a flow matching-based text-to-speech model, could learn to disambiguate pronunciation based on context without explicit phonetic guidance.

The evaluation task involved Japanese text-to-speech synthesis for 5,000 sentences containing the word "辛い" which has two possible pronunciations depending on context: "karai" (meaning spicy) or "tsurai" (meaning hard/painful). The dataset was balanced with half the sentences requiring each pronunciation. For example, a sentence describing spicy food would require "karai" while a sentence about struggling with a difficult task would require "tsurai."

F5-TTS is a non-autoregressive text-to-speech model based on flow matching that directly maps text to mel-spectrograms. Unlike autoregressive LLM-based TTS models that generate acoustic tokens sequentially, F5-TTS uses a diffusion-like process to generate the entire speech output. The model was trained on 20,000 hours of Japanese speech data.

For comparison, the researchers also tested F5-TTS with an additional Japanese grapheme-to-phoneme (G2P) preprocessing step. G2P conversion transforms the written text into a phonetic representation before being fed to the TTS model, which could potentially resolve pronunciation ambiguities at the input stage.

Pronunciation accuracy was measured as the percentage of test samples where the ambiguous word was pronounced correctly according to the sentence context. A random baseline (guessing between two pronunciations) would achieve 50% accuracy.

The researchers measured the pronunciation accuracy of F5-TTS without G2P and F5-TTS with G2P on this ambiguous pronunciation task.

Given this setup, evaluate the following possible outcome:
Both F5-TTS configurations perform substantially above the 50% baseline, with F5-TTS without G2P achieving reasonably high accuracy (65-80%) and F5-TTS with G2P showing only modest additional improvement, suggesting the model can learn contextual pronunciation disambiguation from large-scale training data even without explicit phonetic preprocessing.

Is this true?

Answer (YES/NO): NO